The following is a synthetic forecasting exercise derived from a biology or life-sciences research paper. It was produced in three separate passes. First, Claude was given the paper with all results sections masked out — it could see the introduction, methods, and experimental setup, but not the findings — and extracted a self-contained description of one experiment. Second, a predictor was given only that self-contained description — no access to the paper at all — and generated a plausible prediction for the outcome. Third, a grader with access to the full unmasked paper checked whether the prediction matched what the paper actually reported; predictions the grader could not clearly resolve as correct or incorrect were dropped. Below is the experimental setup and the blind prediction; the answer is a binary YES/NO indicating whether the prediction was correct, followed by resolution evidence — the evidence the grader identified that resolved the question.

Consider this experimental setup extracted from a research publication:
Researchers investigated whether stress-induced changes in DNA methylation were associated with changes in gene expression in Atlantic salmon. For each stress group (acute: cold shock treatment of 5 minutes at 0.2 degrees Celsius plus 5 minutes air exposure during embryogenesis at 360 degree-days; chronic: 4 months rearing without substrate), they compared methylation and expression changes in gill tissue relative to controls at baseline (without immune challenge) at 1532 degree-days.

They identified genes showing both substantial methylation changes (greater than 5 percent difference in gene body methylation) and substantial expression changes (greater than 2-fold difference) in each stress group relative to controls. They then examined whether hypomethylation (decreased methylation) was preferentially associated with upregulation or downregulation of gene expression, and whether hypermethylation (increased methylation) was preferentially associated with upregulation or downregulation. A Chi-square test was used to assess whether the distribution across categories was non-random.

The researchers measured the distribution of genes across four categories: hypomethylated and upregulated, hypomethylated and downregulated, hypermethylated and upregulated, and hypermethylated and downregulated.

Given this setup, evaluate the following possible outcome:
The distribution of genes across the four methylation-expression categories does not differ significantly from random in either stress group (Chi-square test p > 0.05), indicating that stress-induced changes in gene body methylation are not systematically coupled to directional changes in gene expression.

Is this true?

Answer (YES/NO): YES